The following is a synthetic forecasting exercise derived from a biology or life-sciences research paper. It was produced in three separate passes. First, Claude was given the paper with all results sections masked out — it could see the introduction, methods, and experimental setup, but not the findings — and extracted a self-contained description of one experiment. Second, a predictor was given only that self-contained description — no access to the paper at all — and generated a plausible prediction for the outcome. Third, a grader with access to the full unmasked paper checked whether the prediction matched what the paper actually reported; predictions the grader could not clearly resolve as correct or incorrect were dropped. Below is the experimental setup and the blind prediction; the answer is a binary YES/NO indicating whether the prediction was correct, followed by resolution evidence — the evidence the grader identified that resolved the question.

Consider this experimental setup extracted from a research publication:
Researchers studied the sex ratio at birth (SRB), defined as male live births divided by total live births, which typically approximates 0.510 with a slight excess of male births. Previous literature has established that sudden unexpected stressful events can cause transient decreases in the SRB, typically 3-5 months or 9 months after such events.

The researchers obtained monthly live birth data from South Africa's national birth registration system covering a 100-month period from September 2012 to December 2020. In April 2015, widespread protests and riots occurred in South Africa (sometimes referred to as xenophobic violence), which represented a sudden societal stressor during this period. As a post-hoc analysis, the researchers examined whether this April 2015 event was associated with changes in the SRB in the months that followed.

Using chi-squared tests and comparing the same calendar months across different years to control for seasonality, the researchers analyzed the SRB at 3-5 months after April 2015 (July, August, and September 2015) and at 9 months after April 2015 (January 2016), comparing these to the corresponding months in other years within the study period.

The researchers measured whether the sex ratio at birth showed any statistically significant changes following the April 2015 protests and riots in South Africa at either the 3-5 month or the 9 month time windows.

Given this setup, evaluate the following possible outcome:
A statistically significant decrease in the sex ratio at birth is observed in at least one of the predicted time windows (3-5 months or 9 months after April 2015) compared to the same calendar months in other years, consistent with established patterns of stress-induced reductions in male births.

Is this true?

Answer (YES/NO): NO